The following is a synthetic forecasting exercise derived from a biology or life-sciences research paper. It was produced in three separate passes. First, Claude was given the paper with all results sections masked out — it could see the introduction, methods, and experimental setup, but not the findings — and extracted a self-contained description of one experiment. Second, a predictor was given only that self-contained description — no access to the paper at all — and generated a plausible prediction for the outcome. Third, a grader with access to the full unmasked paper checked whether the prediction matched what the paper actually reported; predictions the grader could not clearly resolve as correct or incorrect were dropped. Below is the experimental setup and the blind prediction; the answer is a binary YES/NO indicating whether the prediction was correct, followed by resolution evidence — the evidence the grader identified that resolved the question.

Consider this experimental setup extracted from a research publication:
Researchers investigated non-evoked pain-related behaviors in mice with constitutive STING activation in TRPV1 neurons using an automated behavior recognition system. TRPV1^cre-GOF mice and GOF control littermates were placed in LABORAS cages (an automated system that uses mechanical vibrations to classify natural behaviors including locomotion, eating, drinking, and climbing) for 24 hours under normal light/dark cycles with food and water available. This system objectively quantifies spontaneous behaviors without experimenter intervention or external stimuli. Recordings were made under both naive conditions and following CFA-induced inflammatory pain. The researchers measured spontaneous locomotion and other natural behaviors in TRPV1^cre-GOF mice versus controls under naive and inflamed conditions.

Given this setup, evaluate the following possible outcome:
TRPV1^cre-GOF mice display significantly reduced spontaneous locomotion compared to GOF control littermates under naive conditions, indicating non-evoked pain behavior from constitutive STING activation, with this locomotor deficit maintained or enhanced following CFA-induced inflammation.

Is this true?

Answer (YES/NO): NO